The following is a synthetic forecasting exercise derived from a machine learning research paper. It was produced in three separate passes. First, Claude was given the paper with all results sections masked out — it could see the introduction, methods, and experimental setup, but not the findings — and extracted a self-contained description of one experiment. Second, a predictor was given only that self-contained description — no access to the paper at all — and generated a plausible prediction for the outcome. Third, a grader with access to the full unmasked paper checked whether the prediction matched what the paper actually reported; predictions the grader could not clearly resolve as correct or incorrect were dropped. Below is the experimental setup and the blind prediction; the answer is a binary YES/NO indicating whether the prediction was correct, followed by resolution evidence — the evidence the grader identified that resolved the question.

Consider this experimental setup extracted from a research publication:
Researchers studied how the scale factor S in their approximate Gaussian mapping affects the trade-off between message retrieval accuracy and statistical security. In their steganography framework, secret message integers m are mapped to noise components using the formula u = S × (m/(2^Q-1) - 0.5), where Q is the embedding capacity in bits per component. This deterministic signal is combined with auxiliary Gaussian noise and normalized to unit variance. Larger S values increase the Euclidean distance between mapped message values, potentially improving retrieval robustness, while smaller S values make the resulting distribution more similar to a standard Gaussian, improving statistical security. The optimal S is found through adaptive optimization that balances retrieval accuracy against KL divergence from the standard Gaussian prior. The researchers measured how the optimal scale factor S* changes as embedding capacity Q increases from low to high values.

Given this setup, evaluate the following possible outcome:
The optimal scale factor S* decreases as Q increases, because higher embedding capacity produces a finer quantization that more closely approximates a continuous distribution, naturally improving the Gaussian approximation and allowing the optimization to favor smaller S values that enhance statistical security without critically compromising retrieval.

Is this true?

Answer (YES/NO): NO